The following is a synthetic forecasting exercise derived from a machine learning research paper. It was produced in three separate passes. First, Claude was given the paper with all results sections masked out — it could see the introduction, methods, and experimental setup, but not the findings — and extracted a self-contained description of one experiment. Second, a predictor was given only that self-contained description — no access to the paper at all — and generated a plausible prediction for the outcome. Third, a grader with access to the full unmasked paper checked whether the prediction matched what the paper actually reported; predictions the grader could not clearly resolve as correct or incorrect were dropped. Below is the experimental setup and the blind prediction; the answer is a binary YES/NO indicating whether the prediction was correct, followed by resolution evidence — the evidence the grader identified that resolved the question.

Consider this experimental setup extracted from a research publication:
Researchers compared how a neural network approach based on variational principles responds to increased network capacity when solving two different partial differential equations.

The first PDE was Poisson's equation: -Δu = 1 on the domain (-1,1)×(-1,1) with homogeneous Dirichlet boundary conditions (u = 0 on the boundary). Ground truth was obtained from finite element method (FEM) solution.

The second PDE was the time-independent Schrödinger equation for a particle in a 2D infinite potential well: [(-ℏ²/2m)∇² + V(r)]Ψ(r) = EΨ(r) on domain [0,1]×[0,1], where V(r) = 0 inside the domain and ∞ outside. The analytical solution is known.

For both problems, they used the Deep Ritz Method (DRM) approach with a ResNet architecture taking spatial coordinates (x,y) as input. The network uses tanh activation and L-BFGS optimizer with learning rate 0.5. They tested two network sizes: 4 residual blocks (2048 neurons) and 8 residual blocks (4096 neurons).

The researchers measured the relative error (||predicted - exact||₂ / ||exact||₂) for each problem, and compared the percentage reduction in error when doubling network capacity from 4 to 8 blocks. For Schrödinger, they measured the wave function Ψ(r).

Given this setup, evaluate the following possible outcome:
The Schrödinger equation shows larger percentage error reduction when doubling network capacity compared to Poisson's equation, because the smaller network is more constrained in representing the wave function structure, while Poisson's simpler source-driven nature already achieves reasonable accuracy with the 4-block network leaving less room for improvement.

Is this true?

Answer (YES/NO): NO